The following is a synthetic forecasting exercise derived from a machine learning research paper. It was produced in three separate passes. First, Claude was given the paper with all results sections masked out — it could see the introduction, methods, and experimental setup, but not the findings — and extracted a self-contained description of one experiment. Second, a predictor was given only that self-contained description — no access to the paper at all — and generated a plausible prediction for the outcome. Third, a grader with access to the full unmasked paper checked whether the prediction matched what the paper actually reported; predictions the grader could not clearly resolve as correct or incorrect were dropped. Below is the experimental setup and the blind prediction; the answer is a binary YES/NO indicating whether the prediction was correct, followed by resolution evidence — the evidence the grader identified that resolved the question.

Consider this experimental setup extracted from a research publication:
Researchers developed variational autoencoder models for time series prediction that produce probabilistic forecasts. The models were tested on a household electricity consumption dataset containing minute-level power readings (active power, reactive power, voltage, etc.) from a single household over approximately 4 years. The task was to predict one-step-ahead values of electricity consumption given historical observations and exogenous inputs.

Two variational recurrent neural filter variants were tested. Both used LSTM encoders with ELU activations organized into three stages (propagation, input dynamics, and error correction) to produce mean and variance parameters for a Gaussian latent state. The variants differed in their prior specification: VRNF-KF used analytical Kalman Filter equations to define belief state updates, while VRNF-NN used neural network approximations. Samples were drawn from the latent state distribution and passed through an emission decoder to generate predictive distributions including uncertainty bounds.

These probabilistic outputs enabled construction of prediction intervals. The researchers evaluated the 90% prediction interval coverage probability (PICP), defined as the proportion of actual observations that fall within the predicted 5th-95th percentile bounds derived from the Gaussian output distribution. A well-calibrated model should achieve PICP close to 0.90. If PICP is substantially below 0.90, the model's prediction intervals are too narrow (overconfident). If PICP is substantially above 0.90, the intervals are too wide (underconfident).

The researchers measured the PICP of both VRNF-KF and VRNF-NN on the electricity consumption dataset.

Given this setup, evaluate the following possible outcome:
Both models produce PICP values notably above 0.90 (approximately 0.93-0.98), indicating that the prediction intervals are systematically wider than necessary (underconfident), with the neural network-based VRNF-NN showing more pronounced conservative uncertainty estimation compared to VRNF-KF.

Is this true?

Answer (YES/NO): NO